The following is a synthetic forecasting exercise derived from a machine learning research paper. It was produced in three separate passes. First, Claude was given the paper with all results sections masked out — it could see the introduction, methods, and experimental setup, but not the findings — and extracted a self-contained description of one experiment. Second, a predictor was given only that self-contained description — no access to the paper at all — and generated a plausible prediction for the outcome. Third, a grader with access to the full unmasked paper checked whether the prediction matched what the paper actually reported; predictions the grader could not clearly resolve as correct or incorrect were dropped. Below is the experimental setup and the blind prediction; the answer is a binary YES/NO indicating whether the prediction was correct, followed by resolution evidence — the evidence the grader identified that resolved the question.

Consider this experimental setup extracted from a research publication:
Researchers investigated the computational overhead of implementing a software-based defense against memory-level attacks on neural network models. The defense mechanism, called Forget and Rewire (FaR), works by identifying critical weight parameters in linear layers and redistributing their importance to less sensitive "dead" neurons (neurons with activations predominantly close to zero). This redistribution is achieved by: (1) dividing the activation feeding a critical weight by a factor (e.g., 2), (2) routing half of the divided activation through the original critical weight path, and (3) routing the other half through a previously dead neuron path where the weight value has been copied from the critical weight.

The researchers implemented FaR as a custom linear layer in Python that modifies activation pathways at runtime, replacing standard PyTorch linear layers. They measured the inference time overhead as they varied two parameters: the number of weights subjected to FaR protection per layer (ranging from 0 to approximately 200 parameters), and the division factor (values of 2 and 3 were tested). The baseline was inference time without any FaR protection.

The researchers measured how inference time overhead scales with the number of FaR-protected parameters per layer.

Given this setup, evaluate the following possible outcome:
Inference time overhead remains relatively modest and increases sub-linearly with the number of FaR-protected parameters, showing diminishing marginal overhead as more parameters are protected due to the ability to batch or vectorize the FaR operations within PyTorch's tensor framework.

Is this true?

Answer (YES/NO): NO